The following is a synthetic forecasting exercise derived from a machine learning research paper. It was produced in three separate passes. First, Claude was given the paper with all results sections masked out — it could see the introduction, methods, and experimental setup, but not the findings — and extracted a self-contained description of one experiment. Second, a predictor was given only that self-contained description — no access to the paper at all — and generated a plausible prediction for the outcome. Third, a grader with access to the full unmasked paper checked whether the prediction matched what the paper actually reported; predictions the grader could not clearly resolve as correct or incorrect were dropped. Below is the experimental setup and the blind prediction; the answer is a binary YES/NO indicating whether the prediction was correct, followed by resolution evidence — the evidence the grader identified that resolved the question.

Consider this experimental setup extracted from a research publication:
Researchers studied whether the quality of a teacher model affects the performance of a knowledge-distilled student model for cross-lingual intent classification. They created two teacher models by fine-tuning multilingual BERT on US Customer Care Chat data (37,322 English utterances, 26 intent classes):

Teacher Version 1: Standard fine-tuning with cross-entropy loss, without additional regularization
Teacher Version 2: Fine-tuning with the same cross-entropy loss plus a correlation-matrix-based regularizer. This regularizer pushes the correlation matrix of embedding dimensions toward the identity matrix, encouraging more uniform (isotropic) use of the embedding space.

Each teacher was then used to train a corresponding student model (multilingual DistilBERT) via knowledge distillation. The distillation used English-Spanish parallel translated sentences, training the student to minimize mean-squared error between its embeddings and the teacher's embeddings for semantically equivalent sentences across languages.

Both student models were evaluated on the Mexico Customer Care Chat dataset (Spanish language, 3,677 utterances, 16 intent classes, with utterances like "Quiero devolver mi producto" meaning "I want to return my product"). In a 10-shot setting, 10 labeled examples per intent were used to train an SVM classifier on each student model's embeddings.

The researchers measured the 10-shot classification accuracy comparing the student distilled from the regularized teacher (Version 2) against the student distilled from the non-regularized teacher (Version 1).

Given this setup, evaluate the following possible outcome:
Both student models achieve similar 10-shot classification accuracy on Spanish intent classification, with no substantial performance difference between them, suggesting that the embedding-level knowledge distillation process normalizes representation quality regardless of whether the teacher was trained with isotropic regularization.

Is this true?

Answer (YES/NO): NO